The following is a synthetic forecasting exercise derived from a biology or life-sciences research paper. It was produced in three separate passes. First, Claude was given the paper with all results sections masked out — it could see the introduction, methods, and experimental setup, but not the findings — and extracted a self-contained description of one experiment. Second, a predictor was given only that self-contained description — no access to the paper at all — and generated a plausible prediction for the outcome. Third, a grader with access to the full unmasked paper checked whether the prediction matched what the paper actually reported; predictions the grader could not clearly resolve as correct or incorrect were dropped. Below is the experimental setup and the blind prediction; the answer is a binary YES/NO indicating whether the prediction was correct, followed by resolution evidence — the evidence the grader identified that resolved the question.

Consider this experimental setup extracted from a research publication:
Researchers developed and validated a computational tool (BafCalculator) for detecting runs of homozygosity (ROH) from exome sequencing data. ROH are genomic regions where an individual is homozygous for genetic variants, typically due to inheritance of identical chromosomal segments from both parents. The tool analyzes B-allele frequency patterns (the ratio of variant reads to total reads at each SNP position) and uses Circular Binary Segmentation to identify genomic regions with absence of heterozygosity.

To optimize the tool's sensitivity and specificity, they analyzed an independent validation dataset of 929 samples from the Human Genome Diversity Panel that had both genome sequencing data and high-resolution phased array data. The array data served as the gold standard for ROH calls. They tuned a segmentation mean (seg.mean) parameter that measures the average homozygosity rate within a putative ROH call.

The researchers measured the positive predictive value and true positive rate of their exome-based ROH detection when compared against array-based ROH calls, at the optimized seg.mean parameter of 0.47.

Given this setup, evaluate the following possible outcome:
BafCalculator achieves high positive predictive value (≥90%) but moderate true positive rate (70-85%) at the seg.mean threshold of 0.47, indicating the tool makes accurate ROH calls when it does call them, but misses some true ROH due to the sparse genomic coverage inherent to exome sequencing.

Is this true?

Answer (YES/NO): YES